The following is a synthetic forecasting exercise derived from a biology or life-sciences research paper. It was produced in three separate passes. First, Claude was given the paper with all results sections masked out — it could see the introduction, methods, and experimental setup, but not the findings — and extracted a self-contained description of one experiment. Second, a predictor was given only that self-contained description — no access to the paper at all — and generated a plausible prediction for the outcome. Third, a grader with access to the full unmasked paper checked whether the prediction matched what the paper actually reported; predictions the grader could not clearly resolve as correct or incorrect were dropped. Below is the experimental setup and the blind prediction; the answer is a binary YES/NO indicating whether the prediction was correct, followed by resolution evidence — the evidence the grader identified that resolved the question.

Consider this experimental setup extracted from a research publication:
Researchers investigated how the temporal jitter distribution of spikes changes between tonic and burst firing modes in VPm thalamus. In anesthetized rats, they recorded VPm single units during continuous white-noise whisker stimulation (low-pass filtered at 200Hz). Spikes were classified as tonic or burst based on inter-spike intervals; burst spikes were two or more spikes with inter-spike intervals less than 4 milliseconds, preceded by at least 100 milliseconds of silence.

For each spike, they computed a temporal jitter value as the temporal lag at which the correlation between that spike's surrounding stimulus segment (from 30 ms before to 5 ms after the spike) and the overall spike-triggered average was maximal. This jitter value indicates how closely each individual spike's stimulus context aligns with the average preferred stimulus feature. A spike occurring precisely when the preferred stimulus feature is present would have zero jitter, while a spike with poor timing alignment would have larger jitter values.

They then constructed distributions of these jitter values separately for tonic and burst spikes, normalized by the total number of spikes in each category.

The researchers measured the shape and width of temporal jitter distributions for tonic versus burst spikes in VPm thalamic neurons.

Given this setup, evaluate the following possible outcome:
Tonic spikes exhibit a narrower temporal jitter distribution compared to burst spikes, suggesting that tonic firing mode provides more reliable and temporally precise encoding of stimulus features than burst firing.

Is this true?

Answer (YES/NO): YES